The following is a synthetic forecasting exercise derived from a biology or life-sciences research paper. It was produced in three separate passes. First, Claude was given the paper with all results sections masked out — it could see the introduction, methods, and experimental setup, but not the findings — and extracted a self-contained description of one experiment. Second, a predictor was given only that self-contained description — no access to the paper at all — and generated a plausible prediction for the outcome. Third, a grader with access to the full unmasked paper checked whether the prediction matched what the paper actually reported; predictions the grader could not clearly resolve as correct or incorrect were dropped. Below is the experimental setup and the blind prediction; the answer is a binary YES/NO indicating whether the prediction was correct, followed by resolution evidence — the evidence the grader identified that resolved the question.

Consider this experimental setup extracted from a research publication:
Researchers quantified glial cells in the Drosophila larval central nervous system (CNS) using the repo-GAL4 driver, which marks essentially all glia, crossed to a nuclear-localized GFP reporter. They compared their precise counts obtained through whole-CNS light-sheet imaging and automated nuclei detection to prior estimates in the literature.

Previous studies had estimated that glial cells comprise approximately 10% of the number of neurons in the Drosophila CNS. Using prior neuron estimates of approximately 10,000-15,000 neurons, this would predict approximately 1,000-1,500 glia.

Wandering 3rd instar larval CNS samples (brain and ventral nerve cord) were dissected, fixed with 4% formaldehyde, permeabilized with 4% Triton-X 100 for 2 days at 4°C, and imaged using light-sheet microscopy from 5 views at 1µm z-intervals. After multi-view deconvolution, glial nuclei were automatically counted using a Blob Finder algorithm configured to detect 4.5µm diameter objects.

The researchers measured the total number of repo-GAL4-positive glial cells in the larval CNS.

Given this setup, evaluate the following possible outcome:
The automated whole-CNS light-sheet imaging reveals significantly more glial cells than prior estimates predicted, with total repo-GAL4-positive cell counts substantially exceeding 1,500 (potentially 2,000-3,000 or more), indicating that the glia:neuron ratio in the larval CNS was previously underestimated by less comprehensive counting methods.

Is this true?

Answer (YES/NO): YES